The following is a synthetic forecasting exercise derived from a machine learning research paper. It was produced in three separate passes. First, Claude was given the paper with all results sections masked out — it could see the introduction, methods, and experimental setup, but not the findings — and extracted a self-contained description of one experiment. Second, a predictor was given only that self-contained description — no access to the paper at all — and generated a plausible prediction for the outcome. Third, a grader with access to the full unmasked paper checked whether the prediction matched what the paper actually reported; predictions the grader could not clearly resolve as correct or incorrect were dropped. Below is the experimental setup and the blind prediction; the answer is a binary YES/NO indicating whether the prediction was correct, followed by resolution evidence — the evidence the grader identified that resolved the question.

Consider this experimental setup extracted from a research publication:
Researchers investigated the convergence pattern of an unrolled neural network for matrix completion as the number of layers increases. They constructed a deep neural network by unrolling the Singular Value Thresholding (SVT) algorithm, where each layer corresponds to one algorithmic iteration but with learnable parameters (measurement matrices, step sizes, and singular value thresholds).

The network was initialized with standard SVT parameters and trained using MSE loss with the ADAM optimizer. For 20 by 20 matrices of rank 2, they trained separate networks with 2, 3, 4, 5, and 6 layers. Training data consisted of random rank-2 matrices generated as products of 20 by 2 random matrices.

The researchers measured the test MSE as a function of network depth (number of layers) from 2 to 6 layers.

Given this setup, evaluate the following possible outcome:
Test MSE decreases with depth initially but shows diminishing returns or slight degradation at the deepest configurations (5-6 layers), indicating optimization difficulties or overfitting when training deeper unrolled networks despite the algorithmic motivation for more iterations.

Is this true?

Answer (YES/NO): NO